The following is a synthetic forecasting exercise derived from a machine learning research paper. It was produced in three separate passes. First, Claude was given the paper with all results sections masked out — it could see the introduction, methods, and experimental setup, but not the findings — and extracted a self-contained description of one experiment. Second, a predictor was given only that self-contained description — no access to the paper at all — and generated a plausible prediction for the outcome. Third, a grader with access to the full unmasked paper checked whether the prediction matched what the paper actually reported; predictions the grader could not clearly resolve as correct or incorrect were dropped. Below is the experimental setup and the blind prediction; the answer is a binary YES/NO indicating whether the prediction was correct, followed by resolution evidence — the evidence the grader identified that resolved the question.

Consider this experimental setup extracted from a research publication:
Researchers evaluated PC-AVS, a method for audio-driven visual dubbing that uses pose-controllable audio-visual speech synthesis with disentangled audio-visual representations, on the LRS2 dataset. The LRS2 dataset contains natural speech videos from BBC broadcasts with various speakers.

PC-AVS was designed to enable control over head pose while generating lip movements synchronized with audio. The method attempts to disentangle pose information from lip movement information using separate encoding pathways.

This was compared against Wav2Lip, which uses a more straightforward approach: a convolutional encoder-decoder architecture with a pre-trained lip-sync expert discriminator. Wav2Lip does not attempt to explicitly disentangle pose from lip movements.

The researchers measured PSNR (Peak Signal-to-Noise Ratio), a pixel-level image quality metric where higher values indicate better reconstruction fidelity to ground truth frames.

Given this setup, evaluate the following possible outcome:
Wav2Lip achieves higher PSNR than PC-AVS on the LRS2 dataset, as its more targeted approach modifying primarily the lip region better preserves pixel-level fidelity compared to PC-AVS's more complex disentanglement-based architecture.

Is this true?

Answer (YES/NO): YES